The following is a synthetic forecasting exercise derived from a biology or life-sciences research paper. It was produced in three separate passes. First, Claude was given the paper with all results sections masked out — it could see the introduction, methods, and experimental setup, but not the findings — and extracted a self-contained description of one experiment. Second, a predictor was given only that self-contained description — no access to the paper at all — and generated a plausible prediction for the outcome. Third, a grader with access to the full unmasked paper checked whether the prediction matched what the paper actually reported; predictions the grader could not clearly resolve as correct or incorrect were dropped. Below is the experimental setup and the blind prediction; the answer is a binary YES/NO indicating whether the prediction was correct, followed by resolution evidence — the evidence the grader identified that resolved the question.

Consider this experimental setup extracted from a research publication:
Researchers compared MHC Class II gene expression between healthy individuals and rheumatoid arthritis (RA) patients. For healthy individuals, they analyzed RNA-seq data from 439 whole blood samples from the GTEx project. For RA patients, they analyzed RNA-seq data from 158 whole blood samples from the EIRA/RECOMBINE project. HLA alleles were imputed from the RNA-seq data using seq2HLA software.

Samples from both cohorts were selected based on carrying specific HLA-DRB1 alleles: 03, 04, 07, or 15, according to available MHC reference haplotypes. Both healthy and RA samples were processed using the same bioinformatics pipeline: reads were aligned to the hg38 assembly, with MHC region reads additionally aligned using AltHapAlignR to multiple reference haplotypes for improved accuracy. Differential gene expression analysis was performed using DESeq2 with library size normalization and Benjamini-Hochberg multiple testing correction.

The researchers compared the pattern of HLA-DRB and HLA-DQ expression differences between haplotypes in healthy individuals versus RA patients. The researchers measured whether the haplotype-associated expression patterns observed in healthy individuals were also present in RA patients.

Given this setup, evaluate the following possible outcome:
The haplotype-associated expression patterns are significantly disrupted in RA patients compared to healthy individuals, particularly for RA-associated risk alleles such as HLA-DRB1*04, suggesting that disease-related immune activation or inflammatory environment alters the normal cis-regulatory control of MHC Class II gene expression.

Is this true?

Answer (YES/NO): NO